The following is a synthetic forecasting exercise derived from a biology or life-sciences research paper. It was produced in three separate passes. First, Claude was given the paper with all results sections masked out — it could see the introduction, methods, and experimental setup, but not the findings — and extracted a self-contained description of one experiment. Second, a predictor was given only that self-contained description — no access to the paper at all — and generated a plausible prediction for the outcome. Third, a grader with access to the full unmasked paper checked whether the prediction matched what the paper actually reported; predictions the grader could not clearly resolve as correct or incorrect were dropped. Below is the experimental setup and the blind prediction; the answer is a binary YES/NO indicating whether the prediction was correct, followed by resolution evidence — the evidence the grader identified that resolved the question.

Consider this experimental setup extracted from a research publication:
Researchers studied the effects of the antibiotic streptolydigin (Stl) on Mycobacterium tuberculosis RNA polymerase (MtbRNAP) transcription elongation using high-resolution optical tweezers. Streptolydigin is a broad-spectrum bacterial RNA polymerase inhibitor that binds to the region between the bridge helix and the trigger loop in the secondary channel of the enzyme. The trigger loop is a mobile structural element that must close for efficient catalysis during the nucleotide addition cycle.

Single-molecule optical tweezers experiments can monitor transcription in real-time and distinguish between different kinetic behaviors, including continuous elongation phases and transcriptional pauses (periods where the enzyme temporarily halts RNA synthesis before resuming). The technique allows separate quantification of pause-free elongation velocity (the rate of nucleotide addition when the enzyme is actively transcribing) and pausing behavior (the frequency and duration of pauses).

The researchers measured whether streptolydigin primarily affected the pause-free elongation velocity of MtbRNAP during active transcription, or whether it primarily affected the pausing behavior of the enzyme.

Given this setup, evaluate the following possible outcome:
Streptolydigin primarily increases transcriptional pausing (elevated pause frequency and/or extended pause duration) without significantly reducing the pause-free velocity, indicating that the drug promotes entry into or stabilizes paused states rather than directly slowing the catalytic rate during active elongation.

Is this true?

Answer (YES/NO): YES